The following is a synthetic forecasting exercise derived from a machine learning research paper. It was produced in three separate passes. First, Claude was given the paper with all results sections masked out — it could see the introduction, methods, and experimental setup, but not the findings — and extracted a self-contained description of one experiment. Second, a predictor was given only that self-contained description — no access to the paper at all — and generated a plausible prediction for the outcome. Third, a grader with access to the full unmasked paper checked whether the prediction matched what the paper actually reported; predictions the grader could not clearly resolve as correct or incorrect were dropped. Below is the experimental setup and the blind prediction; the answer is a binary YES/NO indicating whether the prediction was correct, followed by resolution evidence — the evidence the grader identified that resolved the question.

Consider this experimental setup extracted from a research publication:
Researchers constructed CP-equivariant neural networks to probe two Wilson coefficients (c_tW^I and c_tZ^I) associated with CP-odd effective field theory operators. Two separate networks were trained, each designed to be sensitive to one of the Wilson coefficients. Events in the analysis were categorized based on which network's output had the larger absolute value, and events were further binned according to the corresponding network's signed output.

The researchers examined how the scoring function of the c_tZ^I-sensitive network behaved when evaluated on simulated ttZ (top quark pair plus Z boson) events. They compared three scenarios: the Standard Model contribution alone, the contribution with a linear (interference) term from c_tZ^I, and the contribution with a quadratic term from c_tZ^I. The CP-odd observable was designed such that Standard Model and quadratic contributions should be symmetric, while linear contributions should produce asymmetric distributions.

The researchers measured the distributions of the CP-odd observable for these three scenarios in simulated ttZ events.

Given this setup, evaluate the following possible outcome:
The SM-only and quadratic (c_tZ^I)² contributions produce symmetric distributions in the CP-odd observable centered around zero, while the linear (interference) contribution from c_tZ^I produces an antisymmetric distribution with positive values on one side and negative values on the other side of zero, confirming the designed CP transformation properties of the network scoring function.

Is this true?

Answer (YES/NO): YES